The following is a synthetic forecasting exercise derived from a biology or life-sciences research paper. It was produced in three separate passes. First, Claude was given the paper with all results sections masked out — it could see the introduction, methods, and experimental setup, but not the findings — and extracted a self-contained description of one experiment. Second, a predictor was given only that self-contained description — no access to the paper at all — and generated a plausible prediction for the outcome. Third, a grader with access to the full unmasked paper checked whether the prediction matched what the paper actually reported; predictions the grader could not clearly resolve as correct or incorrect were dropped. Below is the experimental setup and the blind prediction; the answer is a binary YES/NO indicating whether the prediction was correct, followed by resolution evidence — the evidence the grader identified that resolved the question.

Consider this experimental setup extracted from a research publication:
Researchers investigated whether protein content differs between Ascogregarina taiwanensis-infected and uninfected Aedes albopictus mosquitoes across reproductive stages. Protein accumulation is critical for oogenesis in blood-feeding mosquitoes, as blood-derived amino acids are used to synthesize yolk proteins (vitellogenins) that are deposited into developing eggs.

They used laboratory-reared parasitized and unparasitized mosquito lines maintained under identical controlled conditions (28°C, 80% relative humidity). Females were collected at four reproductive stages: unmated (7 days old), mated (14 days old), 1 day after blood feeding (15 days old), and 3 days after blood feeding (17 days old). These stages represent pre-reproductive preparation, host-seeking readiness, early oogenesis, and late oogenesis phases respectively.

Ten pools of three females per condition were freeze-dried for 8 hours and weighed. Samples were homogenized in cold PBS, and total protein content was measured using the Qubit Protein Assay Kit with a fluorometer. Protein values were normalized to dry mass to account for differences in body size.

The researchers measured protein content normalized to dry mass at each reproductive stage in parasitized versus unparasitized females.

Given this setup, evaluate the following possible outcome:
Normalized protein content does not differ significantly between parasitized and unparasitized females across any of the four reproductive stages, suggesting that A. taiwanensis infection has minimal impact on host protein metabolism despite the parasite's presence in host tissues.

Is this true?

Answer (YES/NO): NO